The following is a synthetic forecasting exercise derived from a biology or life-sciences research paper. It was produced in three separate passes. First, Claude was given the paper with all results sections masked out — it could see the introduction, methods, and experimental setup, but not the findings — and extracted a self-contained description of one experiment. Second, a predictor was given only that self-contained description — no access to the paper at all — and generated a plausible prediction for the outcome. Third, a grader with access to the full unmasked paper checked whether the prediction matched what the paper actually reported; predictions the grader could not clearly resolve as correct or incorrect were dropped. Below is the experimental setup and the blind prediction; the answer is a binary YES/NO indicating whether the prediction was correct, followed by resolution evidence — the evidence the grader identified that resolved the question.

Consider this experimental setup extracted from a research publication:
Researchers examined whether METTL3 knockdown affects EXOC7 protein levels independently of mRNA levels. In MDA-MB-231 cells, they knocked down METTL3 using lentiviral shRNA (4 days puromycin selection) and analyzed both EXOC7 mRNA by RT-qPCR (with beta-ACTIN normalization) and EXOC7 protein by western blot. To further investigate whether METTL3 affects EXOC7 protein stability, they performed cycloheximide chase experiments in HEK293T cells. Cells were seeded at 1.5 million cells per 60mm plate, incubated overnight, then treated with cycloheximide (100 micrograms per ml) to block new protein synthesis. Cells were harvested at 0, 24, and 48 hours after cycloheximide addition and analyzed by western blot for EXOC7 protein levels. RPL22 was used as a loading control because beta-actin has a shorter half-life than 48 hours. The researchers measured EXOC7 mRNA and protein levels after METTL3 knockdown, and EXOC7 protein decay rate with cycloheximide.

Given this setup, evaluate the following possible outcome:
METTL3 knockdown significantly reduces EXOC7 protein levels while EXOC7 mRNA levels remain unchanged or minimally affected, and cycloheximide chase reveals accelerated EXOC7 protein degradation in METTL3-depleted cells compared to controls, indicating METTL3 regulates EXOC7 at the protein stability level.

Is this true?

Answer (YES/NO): NO